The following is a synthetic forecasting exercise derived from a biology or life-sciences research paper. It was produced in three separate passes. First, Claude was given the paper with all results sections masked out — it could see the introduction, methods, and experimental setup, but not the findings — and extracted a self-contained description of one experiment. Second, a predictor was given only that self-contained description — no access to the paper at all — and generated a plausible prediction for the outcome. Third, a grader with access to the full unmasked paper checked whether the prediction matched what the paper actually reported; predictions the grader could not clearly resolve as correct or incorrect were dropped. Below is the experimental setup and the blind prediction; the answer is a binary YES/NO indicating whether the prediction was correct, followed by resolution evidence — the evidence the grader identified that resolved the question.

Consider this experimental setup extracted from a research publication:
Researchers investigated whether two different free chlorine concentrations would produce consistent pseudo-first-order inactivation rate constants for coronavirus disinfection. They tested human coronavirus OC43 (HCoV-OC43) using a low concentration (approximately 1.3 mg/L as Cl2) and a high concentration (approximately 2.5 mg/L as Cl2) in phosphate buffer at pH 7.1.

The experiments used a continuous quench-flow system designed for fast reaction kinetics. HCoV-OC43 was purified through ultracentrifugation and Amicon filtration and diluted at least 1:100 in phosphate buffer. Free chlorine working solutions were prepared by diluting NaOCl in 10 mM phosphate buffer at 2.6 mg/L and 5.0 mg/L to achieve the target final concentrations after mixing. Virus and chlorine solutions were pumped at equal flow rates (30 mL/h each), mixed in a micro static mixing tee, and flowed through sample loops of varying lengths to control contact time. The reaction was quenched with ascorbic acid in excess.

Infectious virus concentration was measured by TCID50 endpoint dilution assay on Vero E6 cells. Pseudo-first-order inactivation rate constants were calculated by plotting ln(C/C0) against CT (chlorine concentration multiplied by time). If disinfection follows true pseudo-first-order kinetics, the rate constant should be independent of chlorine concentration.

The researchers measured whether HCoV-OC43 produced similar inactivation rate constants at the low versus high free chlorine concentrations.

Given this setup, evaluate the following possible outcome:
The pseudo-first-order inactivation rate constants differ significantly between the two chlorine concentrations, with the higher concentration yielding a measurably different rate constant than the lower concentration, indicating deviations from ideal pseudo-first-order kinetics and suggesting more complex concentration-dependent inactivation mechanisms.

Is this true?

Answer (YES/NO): NO